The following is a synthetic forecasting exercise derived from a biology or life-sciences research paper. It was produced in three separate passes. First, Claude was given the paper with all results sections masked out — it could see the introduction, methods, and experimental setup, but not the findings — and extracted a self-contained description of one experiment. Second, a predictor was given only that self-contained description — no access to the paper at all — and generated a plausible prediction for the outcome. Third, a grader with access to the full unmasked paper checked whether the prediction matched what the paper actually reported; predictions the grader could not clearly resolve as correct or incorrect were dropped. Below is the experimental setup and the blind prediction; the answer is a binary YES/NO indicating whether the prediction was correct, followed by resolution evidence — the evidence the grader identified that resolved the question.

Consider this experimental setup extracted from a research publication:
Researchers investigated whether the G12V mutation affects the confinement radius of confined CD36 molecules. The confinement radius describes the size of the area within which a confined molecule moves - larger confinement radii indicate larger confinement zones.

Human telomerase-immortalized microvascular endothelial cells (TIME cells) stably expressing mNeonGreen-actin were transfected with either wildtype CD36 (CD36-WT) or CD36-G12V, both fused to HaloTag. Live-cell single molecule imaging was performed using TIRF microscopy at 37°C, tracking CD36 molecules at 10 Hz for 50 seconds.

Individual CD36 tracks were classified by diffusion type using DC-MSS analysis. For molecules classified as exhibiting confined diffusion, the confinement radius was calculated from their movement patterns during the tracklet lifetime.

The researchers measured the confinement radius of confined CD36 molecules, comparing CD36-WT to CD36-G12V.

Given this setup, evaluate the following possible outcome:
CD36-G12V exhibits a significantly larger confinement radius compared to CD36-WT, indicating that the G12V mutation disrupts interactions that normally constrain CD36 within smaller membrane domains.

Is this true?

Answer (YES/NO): YES